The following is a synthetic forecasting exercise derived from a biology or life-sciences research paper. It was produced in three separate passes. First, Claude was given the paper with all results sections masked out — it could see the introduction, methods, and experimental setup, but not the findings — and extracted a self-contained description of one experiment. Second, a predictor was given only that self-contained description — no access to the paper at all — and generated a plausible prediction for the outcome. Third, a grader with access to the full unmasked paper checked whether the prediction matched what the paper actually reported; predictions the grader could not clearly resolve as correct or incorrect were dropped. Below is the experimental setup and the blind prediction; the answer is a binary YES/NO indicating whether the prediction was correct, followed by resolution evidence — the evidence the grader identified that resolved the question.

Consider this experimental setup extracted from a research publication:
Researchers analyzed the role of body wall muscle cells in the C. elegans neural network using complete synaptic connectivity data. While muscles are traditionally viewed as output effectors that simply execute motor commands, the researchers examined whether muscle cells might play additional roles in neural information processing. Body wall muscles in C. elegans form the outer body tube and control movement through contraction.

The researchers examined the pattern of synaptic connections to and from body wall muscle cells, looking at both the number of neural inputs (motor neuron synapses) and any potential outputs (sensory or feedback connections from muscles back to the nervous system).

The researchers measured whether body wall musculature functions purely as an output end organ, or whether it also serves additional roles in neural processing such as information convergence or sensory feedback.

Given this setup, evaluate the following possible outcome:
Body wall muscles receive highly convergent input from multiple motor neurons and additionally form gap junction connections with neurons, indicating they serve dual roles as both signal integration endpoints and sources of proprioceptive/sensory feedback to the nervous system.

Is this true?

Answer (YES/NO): NO